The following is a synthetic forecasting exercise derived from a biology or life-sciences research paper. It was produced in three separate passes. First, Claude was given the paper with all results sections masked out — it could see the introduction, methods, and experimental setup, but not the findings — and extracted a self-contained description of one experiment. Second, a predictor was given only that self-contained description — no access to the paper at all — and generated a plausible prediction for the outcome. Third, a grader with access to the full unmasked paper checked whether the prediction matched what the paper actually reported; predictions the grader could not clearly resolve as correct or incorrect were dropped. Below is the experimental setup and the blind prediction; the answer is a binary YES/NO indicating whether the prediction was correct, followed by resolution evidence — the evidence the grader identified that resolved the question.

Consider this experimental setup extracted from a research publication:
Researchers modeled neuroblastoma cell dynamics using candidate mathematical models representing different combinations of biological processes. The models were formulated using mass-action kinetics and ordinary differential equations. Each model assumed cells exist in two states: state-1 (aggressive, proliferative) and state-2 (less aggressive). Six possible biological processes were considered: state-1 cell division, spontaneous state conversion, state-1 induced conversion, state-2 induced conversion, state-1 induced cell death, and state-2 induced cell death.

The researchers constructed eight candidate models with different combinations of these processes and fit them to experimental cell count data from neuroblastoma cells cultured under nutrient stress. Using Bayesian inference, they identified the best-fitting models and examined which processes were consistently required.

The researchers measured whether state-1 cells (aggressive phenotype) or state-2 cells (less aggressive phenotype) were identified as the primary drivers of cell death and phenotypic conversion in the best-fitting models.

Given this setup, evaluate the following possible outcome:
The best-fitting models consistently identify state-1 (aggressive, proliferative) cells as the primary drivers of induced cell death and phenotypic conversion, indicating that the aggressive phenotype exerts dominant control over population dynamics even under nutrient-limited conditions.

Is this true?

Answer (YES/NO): NO